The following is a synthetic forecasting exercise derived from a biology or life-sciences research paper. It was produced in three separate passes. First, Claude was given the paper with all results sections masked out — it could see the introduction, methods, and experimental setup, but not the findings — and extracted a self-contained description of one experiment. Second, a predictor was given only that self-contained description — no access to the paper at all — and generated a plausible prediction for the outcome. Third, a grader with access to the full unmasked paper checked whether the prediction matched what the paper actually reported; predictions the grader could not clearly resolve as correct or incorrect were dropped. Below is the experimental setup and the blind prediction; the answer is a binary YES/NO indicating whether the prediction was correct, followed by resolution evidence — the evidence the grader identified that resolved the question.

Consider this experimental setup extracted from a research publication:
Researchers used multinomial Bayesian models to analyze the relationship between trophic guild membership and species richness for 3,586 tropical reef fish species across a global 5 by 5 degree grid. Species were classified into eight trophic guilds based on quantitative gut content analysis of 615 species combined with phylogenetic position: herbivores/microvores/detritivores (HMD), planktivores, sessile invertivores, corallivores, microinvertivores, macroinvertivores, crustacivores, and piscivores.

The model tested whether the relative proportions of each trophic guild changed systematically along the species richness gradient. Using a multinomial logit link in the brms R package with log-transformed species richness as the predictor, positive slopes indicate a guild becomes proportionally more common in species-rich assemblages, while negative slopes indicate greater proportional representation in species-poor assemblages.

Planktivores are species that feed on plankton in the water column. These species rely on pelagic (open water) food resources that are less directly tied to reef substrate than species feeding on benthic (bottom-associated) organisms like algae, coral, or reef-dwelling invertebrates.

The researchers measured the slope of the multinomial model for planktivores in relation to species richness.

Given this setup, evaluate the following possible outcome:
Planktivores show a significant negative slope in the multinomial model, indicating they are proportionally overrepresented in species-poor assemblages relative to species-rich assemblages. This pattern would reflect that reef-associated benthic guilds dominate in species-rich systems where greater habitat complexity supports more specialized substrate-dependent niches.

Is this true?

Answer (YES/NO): NO